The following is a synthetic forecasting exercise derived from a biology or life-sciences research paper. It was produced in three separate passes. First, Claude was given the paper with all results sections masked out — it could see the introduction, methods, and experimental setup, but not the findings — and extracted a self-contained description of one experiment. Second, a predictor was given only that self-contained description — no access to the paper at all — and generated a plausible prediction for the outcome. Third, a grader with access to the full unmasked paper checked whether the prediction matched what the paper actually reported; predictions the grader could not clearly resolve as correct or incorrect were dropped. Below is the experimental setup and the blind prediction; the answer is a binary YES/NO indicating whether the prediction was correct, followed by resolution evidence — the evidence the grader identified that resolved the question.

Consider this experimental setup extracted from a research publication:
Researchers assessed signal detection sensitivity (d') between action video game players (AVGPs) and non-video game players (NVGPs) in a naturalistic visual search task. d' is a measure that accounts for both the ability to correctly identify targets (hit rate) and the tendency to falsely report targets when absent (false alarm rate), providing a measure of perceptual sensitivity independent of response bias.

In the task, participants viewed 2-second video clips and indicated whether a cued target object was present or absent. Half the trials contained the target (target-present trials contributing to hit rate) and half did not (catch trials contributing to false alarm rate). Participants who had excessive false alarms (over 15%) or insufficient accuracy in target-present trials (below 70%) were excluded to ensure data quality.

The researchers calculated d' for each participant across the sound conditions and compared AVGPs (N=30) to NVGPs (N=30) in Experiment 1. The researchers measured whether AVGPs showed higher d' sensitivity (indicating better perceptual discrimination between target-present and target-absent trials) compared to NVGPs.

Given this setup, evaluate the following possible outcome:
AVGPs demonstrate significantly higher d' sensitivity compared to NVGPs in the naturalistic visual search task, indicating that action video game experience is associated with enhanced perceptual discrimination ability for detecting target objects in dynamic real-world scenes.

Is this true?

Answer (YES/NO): NO